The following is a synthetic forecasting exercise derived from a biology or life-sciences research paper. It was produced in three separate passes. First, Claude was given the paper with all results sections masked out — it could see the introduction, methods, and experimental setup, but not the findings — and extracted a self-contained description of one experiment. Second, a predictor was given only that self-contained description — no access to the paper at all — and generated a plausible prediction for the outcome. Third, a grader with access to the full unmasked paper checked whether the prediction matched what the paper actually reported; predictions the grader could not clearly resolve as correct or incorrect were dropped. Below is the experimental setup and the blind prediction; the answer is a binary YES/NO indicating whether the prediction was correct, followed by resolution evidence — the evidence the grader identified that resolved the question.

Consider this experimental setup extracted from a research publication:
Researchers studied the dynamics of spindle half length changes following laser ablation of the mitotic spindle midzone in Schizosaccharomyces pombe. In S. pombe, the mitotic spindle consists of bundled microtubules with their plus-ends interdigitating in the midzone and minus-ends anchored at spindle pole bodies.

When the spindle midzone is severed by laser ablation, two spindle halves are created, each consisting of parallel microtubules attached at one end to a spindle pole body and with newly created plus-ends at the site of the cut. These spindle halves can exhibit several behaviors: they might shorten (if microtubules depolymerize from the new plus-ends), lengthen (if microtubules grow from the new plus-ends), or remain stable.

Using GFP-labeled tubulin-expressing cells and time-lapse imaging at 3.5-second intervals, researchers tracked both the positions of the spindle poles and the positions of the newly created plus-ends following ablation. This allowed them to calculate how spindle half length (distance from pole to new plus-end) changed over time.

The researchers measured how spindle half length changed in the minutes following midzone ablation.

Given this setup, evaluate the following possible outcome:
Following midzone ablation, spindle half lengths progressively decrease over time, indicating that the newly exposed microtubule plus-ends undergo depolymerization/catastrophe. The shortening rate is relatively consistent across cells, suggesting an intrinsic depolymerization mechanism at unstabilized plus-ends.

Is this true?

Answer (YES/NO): NO